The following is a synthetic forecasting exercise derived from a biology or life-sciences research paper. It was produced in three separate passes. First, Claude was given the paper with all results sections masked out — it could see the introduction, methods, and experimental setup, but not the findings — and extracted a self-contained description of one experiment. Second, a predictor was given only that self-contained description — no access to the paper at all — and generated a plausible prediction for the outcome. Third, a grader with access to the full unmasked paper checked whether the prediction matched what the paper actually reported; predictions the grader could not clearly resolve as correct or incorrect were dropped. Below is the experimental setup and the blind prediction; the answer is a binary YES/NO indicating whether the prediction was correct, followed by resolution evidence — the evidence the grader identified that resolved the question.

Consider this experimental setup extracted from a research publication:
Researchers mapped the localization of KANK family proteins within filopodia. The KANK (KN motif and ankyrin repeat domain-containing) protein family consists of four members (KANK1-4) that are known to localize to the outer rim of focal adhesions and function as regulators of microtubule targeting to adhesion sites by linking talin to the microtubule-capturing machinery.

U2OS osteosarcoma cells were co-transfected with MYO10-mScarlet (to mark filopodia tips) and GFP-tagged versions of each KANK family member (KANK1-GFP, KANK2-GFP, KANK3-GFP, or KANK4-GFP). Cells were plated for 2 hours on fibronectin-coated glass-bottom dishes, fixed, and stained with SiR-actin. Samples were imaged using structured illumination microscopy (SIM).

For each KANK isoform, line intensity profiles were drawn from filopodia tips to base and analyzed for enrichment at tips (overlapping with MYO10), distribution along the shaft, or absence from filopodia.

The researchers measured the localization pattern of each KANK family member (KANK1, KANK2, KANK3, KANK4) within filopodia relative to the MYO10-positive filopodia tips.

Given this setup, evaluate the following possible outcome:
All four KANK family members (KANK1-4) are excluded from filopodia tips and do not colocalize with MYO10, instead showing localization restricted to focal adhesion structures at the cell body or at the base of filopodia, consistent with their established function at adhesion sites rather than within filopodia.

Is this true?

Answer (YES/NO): NO